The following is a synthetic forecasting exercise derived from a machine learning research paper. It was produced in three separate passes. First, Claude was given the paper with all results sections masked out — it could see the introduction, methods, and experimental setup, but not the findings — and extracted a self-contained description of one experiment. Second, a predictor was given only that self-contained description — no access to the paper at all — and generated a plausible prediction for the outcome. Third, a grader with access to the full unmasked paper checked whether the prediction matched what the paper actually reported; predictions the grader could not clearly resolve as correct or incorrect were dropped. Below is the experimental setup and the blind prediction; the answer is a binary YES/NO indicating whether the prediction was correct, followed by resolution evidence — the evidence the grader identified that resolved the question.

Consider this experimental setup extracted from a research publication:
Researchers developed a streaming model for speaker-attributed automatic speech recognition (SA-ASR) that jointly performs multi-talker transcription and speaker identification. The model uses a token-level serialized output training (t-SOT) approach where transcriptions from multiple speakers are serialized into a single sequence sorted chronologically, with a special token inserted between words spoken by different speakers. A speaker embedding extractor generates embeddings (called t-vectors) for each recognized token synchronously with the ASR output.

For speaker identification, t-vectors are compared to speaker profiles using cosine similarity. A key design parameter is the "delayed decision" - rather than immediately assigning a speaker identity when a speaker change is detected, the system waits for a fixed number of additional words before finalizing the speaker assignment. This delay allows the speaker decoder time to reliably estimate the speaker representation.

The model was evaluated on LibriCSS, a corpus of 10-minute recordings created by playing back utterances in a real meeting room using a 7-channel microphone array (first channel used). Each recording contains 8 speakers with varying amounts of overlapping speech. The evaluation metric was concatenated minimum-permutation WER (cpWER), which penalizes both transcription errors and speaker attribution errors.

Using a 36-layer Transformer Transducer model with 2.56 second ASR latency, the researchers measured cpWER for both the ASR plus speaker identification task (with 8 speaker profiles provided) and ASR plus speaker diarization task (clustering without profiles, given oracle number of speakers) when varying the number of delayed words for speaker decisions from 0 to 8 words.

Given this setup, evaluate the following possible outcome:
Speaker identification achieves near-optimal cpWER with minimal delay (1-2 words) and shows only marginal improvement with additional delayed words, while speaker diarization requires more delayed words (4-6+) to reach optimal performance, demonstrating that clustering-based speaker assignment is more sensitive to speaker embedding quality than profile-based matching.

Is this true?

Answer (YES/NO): NO